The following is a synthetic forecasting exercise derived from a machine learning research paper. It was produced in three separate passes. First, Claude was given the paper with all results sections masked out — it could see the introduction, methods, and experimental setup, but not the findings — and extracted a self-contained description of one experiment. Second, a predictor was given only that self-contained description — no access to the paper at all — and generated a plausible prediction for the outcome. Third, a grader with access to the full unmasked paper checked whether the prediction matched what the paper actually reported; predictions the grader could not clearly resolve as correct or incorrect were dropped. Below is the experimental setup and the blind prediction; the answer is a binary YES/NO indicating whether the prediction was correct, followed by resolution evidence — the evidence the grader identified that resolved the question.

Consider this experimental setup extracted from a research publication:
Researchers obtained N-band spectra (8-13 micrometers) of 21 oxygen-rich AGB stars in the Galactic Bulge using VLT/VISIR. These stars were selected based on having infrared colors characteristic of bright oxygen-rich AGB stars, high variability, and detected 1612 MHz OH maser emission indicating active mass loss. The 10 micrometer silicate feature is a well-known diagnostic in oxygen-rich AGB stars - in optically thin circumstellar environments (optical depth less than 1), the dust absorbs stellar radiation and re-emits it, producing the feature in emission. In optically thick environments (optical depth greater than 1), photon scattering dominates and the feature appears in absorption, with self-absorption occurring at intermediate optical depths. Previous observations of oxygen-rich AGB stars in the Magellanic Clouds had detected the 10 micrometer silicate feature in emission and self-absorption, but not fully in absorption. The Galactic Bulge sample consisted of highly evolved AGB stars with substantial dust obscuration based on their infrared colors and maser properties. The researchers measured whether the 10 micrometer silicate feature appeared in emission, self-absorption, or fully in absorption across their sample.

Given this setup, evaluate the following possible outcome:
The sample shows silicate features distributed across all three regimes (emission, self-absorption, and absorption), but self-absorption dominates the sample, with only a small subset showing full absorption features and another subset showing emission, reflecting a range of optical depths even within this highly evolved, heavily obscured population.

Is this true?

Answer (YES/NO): NO